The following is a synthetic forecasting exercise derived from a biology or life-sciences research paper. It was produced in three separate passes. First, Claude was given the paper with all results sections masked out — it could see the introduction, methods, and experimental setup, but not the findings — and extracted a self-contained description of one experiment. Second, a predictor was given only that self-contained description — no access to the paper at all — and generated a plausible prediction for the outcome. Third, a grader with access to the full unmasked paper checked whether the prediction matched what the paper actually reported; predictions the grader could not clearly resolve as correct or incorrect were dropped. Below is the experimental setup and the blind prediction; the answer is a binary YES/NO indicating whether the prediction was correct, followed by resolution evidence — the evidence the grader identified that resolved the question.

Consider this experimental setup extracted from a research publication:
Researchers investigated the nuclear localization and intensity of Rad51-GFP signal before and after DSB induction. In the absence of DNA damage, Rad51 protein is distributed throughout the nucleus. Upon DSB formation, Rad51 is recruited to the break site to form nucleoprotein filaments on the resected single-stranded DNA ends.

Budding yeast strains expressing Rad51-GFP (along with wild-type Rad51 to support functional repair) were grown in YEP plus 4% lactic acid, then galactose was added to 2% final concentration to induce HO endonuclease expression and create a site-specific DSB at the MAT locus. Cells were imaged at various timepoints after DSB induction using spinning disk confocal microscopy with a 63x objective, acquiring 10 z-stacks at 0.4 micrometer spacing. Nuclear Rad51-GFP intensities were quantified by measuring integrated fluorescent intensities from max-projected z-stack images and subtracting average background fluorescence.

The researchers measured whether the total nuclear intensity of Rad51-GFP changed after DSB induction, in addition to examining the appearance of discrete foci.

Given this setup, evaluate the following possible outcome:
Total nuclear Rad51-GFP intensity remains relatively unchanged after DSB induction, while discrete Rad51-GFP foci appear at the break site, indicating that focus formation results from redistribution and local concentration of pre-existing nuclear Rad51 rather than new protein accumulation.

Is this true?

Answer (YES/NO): NO